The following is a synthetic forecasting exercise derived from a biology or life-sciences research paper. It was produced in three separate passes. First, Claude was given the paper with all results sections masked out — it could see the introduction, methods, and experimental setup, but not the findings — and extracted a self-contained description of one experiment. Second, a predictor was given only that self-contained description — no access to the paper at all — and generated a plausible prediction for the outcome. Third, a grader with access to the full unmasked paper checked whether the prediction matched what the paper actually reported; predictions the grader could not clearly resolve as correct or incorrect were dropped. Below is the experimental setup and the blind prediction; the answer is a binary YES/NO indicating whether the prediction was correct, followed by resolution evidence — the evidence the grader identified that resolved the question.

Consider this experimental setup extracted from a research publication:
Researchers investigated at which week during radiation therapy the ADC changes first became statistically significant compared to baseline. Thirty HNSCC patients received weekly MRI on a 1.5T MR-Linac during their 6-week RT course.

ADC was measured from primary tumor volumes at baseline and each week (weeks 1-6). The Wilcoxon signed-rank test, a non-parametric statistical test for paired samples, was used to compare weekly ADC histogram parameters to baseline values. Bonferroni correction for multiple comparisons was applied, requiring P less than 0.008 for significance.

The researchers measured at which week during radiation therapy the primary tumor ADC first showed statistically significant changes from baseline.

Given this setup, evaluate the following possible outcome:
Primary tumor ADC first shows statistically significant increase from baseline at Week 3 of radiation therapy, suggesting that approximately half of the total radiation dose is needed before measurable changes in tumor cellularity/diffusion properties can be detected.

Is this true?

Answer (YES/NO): NO